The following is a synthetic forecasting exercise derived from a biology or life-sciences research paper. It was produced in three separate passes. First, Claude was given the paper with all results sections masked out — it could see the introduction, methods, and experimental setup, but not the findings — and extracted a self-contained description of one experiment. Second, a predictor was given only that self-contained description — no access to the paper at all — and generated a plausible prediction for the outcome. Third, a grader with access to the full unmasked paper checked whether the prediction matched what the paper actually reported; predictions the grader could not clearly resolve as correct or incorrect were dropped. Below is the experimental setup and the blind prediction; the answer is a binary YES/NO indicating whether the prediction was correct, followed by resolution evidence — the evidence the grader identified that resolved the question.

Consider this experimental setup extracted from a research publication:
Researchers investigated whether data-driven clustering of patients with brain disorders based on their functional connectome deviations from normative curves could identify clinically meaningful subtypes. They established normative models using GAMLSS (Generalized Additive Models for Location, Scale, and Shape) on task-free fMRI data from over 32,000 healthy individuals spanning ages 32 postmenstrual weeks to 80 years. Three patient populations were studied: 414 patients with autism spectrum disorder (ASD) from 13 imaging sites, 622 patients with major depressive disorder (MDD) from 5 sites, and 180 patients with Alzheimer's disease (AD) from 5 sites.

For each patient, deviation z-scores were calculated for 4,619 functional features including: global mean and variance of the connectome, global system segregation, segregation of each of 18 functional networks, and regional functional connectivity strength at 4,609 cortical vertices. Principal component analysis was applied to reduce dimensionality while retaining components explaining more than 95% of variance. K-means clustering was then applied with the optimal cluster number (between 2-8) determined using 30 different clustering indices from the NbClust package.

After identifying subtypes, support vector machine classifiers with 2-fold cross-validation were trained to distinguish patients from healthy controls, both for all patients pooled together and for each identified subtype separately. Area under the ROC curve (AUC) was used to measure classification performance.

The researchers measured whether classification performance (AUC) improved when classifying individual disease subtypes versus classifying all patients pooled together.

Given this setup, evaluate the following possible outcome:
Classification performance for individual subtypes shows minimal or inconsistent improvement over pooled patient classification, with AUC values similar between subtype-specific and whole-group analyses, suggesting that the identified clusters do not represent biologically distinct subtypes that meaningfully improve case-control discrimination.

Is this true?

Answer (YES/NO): NO